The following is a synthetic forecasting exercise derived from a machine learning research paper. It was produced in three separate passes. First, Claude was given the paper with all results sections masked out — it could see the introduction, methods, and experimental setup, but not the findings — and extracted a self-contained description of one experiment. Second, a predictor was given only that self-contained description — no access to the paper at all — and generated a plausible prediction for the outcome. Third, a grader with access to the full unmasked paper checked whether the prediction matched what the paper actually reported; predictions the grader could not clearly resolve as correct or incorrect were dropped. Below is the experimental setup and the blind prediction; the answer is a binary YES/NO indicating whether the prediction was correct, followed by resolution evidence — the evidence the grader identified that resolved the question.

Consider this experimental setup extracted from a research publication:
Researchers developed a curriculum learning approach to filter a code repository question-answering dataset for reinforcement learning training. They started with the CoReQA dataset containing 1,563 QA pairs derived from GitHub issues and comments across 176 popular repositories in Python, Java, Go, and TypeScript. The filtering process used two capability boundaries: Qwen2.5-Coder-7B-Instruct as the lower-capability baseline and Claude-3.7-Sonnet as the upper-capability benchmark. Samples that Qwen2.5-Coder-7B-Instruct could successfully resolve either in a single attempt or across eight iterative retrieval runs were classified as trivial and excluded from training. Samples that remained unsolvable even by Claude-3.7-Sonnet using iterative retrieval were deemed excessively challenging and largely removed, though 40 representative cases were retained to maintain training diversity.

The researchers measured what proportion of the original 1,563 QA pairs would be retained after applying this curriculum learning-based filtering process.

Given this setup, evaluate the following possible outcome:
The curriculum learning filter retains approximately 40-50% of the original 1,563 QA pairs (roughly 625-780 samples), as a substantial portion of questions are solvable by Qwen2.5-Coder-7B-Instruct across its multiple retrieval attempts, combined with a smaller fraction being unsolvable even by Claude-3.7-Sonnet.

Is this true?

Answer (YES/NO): NO